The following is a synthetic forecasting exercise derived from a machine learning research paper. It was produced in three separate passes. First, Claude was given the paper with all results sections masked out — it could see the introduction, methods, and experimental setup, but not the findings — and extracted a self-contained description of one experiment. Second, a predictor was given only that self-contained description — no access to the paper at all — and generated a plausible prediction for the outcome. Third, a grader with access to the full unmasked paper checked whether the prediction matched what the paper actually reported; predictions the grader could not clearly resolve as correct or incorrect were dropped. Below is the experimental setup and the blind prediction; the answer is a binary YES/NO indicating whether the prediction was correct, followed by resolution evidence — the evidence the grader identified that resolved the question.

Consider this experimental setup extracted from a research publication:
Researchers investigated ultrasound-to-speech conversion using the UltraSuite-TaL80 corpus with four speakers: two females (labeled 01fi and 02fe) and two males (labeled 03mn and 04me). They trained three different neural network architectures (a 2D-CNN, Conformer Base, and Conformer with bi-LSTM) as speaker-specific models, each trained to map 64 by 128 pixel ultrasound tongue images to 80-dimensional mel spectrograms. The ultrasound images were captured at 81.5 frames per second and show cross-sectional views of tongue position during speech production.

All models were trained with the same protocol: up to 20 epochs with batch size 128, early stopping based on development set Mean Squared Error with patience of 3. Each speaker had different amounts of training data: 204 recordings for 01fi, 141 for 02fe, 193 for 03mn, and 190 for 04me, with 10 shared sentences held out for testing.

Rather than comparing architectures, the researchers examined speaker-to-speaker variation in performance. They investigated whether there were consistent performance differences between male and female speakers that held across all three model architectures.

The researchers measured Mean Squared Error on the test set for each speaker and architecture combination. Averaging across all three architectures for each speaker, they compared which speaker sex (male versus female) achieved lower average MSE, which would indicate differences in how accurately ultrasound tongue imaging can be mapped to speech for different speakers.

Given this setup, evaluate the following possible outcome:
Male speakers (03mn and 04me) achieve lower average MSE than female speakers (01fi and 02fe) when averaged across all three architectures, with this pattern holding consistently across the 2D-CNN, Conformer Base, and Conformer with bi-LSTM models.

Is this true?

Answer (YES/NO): YES